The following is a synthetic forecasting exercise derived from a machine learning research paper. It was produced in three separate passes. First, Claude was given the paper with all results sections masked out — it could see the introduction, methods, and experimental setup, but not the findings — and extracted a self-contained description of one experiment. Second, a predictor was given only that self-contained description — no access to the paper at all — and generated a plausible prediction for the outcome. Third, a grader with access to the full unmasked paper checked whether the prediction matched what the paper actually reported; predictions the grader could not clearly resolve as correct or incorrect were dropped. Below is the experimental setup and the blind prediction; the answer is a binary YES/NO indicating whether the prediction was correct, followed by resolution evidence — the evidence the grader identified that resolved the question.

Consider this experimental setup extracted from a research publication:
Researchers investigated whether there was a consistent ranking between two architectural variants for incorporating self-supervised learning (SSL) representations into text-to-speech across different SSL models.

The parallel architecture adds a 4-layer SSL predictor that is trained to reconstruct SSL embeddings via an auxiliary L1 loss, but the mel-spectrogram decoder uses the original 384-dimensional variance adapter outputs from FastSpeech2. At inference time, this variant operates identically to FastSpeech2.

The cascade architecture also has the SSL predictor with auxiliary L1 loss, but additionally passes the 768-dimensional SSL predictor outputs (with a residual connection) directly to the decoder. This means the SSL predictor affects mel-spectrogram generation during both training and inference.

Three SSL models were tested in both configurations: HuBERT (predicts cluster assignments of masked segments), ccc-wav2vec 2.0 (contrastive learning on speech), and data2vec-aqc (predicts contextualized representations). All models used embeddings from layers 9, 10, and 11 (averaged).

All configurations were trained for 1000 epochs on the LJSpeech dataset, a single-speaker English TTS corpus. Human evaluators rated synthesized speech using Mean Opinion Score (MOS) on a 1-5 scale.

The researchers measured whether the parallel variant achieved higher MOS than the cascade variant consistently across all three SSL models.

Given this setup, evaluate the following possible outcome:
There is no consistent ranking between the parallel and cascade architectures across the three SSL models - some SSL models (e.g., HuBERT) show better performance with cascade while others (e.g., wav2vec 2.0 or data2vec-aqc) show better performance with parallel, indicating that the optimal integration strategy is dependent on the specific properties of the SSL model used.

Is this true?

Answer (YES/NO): NO